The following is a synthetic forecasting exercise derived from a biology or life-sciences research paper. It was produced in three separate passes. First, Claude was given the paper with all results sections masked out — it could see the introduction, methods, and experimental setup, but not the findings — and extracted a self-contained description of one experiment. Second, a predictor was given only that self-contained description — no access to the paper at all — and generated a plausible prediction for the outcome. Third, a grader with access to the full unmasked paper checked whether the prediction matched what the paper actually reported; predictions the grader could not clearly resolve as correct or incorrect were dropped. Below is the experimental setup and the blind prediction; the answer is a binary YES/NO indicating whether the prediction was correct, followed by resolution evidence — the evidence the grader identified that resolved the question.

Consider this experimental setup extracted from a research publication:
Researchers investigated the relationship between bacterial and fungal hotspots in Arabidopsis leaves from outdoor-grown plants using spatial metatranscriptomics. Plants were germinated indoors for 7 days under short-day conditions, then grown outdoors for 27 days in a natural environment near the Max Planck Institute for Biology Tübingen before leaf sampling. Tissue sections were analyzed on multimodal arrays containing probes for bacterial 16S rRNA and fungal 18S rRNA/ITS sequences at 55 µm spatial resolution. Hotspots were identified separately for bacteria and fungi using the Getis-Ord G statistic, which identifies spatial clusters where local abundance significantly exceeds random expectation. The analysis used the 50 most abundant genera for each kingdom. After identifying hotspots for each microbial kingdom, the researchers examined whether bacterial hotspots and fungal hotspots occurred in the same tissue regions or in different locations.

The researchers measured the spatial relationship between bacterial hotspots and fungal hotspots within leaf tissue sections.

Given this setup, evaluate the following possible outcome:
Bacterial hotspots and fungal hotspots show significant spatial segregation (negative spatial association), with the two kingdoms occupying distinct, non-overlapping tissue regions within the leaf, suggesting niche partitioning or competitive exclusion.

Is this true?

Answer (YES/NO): NO